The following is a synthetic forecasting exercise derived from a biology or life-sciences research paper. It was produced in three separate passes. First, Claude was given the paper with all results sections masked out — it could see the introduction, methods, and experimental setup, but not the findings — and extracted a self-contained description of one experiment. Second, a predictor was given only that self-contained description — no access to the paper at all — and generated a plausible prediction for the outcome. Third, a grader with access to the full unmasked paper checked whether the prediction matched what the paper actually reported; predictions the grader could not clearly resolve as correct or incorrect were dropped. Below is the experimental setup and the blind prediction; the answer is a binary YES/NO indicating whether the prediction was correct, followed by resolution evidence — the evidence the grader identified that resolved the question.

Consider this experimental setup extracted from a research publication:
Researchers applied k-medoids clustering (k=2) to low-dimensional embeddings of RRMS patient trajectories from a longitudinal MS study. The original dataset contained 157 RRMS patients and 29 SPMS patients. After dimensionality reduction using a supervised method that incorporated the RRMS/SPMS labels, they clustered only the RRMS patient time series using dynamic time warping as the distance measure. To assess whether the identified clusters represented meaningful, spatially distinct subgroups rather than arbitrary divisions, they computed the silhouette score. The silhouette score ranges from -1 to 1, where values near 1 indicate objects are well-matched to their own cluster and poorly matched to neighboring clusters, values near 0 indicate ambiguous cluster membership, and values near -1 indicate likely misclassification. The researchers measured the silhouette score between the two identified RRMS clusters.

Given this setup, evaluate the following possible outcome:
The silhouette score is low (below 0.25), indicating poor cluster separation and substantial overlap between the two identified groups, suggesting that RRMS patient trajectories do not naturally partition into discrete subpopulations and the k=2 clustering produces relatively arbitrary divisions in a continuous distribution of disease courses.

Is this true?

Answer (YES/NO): NO